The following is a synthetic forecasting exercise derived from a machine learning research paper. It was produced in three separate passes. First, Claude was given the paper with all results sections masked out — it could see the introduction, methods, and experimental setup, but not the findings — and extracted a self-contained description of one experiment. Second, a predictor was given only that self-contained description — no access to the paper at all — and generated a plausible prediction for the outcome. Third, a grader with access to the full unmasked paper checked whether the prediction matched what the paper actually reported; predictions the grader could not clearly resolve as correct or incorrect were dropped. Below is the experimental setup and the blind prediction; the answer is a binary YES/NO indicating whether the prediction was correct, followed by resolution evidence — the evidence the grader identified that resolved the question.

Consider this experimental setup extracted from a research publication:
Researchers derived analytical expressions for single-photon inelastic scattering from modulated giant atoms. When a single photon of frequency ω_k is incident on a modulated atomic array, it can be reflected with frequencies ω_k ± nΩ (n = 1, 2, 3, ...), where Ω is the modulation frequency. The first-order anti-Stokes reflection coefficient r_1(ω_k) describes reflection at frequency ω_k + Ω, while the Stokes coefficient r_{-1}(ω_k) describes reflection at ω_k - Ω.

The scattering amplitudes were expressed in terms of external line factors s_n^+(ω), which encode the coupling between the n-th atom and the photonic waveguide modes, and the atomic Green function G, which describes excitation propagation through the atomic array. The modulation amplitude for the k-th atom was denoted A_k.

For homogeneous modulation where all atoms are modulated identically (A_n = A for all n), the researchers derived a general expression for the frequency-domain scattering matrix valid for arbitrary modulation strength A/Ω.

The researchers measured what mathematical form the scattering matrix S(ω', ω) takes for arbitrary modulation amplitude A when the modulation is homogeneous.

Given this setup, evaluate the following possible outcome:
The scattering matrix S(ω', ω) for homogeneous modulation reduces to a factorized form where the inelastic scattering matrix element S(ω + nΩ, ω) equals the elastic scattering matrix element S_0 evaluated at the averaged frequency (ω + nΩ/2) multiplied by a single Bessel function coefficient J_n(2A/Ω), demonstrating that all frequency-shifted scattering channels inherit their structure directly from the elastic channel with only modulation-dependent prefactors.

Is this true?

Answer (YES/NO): NO